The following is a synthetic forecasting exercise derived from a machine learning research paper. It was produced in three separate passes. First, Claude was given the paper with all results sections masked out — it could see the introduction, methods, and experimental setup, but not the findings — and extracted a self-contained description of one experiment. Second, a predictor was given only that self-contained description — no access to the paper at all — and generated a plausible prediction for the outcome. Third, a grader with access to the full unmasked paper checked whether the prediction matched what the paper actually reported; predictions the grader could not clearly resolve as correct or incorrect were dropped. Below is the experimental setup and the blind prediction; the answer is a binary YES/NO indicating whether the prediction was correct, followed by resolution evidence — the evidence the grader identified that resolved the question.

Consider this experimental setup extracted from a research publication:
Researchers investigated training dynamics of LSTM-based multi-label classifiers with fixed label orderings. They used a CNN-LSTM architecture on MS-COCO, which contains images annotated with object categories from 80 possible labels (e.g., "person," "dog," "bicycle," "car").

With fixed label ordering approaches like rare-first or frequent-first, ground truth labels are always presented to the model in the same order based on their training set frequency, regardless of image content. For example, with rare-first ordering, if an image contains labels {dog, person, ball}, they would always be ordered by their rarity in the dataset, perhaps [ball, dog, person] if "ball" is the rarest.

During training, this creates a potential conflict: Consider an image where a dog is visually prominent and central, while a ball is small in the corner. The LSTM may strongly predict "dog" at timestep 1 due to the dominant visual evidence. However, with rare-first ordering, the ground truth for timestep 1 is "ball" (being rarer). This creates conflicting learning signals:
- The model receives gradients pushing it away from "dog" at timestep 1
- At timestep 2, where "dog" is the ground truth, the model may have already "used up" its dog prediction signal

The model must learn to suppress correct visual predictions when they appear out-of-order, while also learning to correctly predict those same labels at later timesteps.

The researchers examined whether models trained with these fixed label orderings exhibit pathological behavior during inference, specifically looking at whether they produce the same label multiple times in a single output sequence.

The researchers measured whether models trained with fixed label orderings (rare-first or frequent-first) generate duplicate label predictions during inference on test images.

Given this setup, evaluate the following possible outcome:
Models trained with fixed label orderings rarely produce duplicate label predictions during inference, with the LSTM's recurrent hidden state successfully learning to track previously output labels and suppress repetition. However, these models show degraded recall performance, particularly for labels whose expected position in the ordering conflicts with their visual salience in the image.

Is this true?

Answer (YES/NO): NO